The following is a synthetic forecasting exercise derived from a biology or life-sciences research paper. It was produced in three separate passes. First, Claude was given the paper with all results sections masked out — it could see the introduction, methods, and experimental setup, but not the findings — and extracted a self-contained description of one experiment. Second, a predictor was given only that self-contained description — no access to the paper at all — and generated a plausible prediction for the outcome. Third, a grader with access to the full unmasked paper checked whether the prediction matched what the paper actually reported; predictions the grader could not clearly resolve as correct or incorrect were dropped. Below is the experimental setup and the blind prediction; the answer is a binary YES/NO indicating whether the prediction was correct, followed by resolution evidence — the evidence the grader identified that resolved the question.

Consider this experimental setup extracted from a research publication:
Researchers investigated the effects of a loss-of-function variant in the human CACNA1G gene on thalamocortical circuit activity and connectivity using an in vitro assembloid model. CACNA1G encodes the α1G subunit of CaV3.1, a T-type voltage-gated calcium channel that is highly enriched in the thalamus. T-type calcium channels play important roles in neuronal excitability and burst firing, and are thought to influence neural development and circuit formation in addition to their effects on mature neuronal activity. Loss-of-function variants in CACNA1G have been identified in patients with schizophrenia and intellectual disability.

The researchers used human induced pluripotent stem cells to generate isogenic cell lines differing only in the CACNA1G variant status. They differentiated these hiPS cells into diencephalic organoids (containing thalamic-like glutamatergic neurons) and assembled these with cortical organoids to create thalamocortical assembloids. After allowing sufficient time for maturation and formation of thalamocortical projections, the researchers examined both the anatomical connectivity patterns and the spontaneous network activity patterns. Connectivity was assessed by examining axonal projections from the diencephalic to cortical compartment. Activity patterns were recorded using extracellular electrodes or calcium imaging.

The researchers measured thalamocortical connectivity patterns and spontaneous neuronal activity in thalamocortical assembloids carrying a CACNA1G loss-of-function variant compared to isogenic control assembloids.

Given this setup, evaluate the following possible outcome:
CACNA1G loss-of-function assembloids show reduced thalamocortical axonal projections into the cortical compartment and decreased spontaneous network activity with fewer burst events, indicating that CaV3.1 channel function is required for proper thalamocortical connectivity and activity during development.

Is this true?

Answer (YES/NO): NO